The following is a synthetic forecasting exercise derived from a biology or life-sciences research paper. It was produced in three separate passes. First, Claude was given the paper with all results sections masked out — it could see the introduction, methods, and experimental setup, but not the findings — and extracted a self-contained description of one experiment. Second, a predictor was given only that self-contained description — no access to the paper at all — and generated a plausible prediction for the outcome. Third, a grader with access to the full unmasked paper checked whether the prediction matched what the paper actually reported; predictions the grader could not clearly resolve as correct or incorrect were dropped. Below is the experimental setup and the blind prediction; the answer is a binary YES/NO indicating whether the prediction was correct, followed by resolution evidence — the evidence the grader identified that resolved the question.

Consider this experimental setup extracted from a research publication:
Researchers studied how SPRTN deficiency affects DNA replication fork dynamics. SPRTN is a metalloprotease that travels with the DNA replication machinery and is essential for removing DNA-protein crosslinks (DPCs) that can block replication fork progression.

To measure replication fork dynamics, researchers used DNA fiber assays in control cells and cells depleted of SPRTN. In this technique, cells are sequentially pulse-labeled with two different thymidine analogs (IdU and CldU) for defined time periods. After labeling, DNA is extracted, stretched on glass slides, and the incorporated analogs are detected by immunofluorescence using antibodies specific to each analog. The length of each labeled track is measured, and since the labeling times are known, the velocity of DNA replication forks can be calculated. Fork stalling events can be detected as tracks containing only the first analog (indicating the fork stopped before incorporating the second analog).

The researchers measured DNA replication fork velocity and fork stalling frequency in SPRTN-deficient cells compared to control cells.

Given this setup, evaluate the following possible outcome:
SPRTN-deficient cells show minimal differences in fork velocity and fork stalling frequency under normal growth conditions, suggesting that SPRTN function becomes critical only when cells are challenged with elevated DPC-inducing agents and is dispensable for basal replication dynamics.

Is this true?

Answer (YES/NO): NO